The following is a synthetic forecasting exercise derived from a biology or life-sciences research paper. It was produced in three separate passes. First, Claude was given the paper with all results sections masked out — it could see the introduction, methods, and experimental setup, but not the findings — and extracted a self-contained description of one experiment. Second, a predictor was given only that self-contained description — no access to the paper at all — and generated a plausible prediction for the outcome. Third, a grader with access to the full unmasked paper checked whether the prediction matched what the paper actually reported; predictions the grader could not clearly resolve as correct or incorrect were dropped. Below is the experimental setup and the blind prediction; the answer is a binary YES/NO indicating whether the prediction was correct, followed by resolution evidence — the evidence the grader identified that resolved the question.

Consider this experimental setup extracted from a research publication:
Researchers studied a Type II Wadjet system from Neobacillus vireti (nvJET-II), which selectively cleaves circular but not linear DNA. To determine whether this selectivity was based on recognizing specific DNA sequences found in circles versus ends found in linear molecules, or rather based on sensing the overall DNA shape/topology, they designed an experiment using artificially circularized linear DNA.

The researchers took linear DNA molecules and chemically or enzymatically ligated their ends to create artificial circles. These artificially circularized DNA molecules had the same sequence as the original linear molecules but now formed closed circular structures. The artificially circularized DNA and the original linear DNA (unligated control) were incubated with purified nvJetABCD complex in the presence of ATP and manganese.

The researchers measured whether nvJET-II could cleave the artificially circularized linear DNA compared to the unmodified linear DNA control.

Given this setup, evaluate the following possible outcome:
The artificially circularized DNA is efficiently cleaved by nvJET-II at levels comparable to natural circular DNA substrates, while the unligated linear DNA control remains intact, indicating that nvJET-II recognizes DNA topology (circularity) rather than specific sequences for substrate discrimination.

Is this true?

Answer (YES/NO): YES